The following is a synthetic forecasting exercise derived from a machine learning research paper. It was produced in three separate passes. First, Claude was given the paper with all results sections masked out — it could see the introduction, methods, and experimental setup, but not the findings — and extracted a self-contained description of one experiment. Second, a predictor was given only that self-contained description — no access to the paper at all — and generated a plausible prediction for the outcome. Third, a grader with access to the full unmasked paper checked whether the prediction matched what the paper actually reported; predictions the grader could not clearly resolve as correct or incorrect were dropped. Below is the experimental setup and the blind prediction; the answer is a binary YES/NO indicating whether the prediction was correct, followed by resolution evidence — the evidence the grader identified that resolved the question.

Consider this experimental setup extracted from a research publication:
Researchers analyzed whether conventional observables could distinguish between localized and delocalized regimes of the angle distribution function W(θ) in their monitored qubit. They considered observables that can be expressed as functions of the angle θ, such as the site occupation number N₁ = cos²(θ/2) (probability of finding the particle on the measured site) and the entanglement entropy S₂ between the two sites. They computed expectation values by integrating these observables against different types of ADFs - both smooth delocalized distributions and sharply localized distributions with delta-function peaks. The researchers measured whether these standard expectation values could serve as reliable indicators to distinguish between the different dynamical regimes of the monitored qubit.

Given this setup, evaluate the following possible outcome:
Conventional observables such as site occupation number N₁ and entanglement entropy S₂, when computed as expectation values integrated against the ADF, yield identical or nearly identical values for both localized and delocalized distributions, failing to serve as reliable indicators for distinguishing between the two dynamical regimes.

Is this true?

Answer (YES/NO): YES